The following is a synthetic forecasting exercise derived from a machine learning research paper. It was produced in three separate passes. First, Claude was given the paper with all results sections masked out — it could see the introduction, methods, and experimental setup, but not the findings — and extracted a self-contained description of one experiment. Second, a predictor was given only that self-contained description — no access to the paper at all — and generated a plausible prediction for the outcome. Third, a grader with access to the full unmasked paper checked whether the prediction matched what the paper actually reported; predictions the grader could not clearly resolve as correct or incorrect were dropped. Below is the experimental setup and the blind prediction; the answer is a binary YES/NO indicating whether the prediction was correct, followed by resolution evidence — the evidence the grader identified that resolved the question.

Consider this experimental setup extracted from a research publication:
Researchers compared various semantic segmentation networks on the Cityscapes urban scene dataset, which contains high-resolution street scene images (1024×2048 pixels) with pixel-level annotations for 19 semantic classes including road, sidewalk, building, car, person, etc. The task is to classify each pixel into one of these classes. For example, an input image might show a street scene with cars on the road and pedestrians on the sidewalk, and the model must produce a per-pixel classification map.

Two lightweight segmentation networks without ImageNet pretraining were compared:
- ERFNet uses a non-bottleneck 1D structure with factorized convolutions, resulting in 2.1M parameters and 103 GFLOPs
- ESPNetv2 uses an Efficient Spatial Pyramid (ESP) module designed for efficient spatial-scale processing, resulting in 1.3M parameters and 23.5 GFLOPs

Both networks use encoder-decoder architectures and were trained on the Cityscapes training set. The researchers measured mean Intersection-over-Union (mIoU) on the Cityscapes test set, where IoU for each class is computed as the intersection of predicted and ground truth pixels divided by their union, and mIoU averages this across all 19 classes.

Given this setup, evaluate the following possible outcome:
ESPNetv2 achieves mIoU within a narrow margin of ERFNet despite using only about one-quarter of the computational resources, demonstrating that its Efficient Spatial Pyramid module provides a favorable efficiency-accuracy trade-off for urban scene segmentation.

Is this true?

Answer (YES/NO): YES